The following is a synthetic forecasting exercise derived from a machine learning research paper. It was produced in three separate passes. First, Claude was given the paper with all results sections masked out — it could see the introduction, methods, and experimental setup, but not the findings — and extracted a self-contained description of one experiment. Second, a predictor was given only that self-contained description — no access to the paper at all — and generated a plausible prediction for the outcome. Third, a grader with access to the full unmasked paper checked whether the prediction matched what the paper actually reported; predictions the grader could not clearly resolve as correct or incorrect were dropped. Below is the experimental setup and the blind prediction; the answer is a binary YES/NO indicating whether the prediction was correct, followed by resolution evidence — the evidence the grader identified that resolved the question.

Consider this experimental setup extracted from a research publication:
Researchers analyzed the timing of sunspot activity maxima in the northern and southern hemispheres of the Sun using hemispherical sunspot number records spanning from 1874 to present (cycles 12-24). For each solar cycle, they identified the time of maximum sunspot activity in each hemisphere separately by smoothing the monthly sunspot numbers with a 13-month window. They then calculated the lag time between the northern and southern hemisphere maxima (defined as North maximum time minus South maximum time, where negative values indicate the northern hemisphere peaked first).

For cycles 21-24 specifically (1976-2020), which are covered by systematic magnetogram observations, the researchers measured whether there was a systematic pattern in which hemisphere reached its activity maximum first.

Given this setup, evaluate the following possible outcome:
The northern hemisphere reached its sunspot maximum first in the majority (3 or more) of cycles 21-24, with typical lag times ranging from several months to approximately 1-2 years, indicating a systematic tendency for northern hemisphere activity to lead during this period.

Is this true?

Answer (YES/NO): YES